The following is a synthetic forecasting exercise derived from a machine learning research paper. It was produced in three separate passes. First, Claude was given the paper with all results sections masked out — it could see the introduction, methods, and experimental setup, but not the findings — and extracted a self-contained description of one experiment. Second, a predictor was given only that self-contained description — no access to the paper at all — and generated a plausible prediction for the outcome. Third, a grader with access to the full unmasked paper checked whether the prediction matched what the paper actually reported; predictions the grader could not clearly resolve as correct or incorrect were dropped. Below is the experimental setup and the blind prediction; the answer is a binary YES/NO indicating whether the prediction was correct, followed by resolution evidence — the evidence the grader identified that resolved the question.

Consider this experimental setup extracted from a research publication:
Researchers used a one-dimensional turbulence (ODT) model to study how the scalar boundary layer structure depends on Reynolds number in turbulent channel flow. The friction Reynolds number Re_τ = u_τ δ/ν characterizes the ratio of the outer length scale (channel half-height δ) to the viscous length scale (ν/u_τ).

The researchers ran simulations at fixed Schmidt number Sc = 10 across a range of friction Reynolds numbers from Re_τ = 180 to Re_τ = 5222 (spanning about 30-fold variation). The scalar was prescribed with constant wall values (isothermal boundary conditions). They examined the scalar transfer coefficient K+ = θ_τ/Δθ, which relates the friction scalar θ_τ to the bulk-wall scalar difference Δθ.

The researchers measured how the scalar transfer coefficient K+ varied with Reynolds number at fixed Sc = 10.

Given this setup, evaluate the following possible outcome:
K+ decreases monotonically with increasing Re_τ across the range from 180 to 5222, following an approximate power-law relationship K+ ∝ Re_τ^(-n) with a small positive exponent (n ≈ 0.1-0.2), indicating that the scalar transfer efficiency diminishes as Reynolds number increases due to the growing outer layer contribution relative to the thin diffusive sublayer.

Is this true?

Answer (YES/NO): NO